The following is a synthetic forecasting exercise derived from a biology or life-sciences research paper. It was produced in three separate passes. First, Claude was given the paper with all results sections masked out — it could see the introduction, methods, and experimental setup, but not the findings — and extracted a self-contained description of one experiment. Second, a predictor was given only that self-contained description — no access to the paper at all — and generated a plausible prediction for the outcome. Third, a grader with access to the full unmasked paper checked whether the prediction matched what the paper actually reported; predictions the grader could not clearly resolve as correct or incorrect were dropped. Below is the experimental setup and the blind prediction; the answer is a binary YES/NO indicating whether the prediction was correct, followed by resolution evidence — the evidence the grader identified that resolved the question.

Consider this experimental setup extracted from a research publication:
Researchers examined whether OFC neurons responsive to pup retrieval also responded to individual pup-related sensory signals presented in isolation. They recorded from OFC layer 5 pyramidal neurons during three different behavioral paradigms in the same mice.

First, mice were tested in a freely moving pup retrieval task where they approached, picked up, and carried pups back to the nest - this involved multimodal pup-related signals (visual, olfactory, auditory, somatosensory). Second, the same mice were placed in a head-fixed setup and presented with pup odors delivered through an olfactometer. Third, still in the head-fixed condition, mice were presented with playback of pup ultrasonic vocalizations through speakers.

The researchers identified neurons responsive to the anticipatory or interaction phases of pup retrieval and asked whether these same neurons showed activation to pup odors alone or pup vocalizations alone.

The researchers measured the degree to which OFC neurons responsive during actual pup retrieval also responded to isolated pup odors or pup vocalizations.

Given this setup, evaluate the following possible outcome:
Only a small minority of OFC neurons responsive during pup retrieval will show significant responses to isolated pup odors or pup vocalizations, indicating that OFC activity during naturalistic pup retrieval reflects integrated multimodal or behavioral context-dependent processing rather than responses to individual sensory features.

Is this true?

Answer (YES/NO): YES